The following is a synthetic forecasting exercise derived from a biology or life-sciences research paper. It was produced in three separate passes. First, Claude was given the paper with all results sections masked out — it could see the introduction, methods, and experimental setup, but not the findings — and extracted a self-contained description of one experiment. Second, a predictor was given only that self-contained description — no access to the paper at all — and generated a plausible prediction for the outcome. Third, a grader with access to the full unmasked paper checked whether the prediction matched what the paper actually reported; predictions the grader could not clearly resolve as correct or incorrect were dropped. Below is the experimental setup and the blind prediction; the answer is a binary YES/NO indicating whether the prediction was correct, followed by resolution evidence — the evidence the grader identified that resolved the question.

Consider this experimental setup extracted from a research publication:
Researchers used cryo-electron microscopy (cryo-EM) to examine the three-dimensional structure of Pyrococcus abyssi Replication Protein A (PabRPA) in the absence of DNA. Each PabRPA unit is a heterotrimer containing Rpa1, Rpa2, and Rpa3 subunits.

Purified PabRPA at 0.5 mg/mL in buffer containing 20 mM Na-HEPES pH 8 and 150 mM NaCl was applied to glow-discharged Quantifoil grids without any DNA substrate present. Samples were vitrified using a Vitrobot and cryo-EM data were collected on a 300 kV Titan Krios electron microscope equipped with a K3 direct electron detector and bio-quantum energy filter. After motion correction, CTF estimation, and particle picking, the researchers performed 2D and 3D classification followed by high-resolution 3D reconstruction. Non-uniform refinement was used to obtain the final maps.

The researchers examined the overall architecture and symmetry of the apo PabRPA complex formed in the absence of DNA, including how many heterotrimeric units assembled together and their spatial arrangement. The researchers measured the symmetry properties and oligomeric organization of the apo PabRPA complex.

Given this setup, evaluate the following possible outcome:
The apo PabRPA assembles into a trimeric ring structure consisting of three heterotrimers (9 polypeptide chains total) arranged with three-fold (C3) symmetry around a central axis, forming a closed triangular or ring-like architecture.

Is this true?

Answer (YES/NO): NO